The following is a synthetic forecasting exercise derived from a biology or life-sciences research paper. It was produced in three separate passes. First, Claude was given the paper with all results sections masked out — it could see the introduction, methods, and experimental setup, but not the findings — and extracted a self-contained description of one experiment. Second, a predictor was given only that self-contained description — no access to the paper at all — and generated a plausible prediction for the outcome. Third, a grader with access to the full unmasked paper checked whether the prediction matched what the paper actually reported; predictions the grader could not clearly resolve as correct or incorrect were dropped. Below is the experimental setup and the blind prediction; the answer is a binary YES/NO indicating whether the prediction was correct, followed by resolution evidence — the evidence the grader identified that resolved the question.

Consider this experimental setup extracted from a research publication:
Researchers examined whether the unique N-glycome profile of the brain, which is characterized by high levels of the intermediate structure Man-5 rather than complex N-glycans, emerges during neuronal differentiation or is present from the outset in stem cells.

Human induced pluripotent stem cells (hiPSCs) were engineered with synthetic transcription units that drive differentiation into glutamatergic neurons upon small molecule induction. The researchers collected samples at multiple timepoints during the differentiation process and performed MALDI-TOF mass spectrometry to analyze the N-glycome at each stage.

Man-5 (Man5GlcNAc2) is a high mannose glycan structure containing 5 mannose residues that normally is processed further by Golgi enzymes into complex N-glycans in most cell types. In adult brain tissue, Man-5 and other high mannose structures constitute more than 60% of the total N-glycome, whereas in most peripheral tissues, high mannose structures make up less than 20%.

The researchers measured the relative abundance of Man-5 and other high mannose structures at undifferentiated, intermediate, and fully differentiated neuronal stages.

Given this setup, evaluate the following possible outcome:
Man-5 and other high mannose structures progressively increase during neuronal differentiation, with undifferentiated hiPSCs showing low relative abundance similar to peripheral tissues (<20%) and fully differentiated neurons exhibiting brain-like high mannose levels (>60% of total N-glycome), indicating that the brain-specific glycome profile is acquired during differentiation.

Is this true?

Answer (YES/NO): NO